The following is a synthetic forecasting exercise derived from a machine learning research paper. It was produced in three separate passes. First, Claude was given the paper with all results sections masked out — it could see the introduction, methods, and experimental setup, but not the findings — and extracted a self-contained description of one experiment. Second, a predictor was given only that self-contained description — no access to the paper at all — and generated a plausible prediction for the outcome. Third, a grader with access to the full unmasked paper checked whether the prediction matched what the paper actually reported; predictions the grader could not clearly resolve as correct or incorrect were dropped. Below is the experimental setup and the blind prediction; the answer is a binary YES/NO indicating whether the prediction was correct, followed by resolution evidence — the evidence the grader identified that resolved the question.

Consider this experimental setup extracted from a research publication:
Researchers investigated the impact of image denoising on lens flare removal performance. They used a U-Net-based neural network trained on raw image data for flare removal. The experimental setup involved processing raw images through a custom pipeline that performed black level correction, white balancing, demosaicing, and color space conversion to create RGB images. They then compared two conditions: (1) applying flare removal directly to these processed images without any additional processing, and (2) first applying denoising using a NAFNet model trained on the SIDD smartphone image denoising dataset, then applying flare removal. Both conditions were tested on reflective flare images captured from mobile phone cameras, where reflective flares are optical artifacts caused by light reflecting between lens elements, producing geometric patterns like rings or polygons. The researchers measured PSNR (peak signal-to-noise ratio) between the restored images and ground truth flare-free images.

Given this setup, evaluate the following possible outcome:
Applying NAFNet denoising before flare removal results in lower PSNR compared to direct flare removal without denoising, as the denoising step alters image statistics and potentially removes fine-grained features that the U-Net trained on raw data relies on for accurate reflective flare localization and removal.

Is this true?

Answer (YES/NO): NO